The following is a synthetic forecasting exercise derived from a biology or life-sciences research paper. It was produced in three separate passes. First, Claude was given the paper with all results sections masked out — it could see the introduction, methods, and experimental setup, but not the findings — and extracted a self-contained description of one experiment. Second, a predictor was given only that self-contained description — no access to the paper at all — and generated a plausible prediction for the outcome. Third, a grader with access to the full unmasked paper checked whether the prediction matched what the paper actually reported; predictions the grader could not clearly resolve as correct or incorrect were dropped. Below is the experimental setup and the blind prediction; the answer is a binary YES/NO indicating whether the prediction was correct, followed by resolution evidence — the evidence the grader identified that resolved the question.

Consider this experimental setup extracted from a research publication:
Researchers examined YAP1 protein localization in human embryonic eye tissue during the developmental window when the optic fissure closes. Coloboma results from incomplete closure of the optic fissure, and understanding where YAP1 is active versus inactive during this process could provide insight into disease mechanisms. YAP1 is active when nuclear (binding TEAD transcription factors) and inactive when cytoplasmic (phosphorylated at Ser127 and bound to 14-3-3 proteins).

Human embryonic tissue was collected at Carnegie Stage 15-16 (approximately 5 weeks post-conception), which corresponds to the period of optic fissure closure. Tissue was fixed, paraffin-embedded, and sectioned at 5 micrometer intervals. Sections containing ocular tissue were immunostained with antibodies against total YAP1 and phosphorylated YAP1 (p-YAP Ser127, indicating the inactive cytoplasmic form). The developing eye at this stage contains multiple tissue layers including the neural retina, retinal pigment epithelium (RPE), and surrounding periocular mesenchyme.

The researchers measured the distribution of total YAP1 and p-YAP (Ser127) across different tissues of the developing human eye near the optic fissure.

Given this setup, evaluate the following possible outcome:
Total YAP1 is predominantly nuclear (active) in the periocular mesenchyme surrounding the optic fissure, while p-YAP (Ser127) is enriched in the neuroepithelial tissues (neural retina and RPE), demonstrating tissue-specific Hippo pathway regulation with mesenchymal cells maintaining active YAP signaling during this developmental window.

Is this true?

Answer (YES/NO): NO